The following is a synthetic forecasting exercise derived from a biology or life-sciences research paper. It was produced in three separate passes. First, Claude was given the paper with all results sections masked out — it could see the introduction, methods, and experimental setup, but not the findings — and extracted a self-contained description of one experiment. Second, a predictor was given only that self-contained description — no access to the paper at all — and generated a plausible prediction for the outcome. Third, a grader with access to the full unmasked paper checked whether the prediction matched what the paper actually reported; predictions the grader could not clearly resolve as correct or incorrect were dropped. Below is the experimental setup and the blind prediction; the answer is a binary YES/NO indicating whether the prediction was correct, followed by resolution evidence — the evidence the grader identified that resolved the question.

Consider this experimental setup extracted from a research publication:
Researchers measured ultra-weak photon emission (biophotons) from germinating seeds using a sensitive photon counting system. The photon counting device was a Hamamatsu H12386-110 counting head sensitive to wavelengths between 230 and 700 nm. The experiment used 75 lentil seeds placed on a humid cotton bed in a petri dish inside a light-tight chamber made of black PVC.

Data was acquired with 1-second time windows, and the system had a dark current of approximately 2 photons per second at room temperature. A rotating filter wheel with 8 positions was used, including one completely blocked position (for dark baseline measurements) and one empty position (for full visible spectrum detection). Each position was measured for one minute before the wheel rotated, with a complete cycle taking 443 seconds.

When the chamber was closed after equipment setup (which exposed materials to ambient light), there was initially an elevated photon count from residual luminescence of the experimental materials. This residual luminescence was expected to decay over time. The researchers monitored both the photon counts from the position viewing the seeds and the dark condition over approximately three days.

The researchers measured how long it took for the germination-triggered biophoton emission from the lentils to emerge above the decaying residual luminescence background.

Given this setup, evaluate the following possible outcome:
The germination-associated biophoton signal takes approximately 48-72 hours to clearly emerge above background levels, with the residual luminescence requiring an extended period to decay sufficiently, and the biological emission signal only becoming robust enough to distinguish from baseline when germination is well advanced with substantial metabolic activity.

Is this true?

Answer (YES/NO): NO